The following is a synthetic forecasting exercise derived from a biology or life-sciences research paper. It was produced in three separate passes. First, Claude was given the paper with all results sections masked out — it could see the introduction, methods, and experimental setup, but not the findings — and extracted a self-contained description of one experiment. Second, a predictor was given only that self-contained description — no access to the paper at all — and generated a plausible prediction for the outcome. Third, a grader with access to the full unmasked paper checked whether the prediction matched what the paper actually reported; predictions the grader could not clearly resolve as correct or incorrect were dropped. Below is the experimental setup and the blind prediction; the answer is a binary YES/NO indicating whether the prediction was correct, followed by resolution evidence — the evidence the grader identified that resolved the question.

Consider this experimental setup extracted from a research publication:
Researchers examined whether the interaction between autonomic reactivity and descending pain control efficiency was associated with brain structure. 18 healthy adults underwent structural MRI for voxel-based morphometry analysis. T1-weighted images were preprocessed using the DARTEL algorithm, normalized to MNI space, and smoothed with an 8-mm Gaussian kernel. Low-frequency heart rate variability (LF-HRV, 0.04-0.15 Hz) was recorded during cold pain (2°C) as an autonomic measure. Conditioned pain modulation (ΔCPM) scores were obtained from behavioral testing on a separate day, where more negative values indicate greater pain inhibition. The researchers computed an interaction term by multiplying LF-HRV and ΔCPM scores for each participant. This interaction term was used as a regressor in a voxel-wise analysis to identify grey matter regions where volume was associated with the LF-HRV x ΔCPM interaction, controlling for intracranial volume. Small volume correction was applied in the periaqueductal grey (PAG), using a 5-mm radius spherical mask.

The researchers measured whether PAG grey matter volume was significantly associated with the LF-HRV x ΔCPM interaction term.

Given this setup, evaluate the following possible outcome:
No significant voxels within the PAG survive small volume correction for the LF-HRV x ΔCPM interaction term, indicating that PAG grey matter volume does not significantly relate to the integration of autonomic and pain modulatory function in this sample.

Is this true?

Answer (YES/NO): YES